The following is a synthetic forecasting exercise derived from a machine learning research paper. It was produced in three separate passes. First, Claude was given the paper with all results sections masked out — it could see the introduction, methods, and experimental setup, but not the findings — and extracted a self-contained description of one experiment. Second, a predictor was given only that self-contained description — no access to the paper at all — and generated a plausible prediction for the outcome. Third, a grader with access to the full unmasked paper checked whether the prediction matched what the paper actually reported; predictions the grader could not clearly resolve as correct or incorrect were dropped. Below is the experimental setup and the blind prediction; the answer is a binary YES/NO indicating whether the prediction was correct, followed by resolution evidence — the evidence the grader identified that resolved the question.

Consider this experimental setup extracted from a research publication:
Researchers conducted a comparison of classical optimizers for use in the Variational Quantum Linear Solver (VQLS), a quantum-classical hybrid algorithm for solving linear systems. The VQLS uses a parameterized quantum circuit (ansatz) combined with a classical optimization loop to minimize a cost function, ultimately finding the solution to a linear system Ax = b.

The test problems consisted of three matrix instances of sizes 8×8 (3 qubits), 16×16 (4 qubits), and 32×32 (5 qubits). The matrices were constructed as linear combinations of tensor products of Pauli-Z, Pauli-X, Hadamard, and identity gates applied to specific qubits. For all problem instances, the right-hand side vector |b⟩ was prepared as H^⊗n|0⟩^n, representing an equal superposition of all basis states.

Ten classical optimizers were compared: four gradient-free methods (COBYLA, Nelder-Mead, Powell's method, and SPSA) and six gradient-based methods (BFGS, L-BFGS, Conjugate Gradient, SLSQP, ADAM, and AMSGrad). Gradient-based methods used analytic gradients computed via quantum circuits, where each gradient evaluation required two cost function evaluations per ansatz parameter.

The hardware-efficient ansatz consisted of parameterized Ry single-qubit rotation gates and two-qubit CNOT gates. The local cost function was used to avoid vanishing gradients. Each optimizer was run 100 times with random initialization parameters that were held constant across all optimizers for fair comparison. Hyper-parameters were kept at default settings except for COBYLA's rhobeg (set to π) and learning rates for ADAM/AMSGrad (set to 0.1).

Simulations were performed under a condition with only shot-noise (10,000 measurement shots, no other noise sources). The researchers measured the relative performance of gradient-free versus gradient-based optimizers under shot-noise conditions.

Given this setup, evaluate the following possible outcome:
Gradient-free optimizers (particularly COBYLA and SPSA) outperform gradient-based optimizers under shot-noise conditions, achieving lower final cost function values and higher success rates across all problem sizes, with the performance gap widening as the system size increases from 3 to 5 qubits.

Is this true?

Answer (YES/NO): NO